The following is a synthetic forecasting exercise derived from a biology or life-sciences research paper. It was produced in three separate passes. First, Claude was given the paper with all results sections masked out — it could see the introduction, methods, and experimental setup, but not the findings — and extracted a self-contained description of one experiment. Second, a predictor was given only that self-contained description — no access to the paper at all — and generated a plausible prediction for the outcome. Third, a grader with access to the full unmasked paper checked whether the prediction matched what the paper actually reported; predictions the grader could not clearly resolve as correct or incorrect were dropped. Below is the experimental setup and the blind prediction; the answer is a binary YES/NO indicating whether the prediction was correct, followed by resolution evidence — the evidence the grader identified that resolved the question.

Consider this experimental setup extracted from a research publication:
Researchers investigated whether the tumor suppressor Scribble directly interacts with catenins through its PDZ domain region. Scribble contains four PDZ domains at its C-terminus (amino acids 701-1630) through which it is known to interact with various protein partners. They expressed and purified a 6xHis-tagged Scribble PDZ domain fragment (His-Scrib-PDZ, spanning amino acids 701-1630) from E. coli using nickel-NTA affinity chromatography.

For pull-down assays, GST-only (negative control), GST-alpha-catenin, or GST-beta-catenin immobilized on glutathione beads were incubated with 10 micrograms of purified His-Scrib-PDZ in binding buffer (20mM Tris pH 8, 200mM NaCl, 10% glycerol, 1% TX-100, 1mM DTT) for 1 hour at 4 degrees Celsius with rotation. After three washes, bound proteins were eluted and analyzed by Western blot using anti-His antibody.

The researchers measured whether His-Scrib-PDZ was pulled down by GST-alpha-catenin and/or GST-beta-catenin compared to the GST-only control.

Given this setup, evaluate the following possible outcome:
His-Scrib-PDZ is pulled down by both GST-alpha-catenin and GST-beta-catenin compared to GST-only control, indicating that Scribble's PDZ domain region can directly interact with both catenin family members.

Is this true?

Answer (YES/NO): YES